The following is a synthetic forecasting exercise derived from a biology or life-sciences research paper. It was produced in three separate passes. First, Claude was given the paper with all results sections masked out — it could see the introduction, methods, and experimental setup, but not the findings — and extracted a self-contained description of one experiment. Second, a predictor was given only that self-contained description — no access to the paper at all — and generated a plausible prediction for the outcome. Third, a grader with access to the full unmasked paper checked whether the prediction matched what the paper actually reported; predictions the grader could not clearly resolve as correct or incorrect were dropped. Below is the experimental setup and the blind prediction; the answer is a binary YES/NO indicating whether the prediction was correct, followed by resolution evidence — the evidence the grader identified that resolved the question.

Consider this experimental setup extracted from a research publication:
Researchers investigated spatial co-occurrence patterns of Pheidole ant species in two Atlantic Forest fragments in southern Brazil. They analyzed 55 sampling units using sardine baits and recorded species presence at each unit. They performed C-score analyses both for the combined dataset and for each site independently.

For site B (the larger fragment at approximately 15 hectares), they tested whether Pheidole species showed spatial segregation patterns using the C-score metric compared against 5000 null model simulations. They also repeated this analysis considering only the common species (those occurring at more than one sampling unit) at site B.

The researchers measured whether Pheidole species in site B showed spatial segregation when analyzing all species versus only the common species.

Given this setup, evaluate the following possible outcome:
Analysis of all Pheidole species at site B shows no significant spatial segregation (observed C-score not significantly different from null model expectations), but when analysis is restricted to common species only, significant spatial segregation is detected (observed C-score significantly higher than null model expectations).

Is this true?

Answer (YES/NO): NO